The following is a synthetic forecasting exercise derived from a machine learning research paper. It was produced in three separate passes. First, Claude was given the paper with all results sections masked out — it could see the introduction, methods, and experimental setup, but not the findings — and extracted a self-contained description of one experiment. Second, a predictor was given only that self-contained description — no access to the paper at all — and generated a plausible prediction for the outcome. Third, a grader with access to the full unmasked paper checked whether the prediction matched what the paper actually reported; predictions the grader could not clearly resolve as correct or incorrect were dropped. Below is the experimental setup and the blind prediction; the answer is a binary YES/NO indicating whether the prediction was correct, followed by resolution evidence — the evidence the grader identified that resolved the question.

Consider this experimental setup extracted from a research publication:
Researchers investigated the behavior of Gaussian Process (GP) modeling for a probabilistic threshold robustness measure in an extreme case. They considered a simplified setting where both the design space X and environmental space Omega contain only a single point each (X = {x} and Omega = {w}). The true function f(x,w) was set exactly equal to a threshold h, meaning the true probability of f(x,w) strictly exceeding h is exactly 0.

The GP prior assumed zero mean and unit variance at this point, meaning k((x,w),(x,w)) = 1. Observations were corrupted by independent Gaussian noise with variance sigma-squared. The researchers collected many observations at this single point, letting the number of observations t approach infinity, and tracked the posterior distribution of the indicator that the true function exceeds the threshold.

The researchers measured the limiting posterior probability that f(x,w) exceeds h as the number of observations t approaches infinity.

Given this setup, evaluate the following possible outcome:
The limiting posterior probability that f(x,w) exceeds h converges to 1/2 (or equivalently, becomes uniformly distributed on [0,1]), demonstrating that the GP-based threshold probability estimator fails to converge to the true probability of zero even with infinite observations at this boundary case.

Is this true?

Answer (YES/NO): NO